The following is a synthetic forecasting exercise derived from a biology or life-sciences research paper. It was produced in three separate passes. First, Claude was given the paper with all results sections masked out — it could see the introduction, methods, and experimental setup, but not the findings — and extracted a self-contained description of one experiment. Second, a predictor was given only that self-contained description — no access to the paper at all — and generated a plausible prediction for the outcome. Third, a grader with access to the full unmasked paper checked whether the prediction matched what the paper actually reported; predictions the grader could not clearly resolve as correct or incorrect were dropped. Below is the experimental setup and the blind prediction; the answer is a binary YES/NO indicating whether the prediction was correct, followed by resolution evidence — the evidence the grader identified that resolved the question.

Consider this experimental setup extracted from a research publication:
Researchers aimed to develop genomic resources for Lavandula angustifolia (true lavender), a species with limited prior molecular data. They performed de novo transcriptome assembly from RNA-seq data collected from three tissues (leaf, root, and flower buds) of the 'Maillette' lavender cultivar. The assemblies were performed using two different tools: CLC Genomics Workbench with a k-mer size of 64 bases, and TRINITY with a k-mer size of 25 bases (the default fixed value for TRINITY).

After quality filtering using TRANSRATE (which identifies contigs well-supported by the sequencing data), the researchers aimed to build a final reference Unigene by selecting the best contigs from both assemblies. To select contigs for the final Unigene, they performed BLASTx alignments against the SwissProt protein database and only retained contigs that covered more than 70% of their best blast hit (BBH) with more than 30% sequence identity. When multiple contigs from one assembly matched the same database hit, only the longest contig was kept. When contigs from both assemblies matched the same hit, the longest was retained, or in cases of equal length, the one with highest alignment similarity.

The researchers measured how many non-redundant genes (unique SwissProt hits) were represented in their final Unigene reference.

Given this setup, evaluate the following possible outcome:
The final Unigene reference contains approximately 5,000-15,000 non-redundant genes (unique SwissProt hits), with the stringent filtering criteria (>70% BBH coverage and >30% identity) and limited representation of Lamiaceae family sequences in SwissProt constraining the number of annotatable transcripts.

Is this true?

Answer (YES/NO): YES